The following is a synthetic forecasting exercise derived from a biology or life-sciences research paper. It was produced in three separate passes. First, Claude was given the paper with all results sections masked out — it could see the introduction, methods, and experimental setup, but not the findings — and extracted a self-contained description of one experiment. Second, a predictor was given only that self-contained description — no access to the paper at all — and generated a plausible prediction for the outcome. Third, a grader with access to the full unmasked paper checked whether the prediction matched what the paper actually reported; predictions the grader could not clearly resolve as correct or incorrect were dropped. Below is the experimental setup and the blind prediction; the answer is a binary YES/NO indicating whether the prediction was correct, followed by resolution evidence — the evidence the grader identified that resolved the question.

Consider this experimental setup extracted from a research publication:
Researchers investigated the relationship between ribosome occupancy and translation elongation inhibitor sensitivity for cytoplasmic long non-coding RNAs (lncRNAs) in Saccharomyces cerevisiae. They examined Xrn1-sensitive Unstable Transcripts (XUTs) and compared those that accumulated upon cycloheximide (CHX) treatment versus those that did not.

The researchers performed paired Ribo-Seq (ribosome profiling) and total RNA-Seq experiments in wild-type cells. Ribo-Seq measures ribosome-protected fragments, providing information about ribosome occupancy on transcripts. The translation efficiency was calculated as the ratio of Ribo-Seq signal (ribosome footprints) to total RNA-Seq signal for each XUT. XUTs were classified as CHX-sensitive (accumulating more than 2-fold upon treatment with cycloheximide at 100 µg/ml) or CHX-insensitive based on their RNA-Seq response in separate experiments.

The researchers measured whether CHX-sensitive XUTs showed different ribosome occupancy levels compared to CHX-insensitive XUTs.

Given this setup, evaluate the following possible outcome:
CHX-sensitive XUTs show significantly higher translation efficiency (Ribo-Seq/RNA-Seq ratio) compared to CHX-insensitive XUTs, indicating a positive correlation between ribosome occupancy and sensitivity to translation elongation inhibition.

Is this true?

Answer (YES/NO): YES